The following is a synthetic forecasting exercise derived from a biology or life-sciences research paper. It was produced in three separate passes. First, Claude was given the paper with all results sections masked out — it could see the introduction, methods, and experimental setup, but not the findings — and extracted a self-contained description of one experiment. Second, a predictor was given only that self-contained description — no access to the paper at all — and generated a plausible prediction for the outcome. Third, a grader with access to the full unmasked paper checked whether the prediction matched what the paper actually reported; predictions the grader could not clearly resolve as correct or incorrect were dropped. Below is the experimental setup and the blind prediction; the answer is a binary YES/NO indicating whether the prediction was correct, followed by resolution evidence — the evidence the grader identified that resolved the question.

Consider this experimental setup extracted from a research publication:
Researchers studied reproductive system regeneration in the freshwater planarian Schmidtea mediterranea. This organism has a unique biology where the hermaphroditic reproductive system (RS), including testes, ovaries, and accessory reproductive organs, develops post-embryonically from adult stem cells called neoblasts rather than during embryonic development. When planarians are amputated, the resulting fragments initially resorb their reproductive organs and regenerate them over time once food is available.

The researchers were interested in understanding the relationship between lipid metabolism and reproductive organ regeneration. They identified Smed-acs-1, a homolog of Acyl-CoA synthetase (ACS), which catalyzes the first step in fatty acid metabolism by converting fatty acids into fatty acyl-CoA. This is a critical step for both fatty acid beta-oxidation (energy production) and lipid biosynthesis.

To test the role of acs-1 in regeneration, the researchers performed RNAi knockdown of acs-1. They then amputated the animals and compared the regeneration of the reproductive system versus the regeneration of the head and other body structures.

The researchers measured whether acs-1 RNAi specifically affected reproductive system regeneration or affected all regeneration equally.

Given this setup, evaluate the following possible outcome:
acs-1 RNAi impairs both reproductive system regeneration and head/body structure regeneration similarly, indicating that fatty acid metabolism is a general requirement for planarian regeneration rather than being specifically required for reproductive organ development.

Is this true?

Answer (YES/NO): NO